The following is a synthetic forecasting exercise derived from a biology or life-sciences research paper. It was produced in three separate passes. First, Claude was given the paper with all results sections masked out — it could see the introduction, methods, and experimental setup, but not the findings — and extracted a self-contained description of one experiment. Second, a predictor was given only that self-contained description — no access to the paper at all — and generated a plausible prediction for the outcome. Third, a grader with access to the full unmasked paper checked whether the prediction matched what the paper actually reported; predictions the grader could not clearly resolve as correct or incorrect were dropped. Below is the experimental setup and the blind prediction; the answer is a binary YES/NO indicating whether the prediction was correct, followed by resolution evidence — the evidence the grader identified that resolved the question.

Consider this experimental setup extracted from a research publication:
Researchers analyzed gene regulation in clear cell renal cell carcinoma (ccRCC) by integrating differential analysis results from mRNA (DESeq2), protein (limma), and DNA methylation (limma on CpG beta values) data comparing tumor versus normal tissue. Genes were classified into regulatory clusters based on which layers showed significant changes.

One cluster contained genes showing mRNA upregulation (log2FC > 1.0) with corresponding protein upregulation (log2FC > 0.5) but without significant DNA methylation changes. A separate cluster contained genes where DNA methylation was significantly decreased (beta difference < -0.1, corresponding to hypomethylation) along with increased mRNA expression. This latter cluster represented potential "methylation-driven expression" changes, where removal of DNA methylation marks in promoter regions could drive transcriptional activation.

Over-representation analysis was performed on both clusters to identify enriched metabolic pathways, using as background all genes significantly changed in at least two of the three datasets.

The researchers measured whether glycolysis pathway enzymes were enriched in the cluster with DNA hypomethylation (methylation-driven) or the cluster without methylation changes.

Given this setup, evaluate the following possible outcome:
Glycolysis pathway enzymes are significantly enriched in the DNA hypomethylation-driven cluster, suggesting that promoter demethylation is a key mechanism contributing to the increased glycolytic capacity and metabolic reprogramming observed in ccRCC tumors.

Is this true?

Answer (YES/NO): YES